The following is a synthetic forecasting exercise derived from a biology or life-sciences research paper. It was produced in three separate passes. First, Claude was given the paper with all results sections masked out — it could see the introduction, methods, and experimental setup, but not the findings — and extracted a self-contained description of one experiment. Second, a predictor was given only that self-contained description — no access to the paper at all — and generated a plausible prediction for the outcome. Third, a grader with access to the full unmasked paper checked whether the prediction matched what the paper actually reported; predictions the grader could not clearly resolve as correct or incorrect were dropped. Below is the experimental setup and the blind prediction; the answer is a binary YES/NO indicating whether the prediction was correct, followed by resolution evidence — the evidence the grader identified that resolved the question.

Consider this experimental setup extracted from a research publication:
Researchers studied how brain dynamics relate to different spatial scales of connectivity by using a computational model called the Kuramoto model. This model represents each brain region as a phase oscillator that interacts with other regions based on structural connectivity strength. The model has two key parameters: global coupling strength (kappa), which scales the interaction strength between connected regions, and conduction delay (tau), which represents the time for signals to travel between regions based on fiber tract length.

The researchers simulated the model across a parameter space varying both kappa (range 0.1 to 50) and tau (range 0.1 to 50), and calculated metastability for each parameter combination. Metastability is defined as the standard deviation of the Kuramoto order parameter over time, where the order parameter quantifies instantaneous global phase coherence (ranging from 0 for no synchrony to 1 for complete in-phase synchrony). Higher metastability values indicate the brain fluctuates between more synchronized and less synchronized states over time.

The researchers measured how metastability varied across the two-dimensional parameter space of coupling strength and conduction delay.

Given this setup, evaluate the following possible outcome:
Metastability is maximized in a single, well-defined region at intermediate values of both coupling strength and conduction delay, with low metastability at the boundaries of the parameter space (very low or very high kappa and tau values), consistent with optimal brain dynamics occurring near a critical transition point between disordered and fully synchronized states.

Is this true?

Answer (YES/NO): NO